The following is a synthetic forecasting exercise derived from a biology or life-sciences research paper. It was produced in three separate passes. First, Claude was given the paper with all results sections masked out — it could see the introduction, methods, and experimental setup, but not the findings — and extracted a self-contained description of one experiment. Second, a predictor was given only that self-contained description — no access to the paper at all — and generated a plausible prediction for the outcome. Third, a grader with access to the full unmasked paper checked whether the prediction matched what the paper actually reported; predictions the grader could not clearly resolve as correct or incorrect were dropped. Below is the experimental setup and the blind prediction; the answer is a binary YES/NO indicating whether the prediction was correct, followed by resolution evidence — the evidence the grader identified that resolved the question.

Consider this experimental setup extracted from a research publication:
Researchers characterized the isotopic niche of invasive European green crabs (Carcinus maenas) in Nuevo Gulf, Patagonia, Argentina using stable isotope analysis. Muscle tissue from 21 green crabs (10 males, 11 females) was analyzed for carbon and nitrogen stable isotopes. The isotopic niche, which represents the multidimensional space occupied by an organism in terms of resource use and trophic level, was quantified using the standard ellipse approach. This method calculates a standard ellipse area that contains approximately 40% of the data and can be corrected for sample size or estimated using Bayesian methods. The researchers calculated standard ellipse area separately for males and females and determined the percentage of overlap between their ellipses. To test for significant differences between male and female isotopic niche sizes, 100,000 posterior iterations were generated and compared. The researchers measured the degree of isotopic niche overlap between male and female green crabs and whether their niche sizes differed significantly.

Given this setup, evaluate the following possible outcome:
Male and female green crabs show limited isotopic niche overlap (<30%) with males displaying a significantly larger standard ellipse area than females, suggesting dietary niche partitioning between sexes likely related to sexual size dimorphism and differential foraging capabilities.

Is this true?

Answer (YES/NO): YES